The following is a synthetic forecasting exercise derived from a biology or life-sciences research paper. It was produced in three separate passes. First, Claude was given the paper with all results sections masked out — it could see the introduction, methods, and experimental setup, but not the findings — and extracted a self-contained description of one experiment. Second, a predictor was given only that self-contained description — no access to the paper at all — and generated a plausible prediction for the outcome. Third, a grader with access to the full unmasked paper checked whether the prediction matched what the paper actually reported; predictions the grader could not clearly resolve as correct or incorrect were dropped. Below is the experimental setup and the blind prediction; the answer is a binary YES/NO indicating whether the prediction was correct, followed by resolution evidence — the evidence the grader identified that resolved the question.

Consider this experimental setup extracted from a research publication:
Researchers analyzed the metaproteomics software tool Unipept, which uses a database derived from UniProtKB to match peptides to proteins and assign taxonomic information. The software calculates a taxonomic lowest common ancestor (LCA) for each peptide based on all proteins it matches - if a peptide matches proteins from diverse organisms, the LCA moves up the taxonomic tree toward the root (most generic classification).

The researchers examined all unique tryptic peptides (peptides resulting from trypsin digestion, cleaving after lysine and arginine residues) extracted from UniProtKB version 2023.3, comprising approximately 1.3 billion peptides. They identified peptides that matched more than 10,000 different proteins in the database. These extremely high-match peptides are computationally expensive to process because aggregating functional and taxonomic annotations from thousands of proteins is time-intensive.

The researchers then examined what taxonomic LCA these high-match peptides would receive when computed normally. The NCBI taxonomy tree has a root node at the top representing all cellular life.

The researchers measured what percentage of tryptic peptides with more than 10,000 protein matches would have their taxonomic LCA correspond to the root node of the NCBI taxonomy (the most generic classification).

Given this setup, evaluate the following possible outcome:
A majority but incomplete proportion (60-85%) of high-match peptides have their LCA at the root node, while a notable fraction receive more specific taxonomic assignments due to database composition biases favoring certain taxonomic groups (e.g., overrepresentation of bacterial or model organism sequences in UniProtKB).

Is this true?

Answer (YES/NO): NO